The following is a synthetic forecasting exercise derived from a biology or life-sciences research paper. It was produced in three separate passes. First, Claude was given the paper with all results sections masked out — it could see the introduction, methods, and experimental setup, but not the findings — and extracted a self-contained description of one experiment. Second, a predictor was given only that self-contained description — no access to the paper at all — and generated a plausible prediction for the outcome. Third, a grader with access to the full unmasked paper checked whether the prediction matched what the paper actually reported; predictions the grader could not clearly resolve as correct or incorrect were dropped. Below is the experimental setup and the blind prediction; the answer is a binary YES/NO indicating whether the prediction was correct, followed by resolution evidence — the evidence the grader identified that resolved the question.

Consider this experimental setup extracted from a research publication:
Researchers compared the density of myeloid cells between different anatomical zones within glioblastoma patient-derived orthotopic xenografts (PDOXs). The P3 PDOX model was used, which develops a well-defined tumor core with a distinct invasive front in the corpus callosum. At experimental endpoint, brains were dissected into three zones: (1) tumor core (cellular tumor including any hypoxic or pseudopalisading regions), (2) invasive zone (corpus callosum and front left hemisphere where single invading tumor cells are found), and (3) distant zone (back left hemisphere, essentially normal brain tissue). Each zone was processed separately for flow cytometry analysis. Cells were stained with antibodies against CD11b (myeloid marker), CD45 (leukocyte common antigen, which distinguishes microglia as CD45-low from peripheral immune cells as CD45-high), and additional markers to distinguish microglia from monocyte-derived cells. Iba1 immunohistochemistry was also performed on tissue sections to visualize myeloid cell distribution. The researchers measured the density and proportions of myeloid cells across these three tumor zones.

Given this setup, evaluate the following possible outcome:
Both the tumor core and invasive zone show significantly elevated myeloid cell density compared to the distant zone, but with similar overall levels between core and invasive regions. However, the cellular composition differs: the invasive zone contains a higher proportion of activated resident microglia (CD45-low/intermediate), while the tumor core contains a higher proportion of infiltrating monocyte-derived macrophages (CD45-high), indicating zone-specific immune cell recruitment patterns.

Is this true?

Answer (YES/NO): NO